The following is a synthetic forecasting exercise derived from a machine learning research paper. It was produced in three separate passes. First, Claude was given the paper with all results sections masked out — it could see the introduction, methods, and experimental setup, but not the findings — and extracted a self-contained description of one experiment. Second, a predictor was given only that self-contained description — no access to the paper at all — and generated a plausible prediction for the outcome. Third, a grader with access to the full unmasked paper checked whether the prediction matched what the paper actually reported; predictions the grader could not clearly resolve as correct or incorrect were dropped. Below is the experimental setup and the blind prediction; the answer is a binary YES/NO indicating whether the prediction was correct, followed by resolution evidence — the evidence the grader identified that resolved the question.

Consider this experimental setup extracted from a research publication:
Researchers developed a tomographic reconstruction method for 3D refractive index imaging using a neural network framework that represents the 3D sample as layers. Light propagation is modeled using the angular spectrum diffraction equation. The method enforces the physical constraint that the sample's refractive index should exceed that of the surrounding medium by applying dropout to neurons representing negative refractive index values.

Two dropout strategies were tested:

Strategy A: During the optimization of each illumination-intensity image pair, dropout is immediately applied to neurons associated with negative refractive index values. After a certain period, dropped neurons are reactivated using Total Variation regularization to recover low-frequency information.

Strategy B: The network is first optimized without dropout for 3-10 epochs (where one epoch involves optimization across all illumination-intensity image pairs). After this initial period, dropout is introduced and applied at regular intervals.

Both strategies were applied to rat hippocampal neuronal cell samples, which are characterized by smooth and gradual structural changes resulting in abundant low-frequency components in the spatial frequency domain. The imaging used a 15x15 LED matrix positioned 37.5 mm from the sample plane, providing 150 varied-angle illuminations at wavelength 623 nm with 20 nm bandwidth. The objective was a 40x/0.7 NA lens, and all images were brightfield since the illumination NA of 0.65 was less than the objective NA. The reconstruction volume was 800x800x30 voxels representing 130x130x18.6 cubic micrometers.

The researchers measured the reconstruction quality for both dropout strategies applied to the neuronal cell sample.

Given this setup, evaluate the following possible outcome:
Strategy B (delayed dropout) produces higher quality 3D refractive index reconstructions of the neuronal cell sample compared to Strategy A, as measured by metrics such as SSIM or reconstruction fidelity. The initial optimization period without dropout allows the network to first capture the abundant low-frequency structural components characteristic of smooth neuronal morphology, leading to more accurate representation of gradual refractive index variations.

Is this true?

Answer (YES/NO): NO